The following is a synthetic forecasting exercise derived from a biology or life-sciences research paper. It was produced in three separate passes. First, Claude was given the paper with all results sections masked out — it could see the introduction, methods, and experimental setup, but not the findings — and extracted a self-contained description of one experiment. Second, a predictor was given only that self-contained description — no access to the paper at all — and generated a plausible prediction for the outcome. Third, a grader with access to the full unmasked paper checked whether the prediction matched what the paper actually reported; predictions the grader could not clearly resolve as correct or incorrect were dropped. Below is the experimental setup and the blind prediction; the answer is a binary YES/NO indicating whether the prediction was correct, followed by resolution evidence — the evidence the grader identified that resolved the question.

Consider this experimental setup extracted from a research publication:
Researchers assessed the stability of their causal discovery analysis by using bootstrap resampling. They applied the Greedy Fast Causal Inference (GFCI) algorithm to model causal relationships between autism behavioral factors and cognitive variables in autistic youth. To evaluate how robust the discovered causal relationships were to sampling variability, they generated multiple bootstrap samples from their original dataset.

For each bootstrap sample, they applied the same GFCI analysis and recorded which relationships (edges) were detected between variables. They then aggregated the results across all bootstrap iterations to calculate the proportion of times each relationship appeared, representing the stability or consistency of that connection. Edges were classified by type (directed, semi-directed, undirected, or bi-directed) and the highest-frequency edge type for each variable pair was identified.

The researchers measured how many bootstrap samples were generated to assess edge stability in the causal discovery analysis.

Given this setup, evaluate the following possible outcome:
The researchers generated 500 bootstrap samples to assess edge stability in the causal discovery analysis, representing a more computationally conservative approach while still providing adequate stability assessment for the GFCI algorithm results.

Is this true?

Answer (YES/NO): NO